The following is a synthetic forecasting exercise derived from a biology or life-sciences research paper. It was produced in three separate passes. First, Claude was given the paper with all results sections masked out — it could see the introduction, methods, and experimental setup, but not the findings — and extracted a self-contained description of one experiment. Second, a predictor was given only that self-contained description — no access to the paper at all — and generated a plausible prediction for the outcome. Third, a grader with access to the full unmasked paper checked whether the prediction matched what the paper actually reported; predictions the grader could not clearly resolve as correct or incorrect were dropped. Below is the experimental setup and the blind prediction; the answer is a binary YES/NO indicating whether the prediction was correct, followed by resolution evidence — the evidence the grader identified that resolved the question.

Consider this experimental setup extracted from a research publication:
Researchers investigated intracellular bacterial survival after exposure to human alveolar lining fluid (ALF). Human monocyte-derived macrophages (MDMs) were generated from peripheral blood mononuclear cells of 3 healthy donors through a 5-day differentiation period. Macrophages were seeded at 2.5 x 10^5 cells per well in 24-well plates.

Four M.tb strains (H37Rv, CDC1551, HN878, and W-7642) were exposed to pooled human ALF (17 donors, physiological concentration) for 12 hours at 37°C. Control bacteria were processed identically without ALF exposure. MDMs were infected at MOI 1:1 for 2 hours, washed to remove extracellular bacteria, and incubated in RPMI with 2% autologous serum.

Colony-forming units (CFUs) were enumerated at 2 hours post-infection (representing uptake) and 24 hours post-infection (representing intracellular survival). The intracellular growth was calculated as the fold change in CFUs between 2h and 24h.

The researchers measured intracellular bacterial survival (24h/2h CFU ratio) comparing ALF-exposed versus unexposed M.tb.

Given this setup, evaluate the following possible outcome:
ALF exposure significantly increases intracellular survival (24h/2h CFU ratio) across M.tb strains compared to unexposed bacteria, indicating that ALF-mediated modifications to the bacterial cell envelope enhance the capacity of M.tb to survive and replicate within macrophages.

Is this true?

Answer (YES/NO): NO